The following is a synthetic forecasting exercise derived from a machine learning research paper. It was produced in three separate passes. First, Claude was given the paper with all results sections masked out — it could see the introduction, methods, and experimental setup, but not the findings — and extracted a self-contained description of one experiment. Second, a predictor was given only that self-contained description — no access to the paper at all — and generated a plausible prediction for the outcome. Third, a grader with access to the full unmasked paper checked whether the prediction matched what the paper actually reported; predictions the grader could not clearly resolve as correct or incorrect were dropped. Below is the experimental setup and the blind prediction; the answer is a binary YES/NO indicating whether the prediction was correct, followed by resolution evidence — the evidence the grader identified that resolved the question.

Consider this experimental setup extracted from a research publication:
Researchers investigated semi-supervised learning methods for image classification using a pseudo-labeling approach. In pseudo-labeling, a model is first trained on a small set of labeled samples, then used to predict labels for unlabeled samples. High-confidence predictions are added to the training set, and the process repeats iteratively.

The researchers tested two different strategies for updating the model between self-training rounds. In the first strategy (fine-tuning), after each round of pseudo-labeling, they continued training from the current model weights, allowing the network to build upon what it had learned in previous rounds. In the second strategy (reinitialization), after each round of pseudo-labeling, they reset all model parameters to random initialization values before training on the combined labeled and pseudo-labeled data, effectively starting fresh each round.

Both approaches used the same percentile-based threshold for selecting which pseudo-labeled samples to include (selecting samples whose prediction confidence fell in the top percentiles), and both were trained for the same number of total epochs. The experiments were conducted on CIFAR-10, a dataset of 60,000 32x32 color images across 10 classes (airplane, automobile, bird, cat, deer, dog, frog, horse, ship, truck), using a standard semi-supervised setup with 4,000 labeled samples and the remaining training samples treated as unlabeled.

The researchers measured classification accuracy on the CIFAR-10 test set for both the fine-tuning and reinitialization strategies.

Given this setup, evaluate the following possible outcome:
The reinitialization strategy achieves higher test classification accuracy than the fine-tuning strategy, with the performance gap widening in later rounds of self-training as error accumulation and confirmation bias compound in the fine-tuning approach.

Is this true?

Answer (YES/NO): YES